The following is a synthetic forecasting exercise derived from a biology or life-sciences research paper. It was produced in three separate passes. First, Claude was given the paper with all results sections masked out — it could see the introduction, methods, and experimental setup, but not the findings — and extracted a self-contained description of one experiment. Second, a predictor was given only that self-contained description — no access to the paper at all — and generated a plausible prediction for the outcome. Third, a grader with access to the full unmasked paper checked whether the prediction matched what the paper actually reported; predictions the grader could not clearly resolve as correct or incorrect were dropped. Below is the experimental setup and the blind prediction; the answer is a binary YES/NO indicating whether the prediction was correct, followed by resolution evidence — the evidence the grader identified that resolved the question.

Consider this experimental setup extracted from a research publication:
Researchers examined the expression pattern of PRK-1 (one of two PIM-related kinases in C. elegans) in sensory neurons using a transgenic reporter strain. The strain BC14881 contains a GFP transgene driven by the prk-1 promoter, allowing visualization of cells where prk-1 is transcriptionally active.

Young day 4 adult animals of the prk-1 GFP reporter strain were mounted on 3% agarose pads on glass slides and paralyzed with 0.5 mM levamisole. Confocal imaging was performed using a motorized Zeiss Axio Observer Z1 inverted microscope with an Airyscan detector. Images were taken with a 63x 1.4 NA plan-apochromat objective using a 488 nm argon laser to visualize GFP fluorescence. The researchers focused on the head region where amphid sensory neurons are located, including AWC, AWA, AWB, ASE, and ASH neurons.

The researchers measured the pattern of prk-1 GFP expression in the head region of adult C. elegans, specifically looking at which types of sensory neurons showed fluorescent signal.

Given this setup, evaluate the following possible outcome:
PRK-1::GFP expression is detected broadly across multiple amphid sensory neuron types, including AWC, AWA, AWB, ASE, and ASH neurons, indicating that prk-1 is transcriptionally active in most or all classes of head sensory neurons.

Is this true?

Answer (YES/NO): NO